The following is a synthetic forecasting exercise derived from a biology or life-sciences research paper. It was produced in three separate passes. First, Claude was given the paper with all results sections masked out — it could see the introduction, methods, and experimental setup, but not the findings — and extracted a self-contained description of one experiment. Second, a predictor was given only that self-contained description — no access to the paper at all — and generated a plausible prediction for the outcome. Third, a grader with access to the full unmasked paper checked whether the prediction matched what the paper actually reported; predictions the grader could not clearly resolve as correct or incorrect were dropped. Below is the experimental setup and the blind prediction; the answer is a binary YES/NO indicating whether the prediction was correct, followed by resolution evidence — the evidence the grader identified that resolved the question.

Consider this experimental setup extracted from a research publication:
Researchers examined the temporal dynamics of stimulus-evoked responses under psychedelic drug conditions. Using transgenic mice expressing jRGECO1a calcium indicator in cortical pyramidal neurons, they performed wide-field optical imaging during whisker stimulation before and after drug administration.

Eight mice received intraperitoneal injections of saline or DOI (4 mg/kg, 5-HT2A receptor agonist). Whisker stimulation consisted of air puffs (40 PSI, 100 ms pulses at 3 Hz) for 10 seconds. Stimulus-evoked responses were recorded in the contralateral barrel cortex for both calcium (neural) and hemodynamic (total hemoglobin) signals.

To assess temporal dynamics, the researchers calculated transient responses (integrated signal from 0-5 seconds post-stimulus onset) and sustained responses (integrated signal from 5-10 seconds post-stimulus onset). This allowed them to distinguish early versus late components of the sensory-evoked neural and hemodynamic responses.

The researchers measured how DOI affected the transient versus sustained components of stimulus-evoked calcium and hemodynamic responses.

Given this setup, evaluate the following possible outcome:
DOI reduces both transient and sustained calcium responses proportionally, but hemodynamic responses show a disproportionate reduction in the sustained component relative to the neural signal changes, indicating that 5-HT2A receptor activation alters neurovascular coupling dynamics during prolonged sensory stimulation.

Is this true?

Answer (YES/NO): NO